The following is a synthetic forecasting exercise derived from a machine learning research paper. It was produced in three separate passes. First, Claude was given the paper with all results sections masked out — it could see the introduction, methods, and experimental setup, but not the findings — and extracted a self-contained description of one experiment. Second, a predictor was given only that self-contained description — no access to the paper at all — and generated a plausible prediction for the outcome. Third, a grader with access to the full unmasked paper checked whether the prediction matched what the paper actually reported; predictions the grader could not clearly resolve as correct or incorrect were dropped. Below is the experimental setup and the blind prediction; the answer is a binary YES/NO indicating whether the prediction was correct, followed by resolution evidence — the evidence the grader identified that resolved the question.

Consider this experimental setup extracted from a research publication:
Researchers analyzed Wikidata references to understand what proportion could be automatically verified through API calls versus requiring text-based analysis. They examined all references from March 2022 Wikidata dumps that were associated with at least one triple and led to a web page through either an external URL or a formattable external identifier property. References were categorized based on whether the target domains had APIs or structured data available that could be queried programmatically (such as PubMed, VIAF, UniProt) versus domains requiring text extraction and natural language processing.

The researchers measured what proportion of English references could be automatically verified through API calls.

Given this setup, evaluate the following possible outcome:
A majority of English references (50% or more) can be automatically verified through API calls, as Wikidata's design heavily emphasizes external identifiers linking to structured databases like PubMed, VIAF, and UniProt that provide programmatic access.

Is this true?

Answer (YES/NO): YES